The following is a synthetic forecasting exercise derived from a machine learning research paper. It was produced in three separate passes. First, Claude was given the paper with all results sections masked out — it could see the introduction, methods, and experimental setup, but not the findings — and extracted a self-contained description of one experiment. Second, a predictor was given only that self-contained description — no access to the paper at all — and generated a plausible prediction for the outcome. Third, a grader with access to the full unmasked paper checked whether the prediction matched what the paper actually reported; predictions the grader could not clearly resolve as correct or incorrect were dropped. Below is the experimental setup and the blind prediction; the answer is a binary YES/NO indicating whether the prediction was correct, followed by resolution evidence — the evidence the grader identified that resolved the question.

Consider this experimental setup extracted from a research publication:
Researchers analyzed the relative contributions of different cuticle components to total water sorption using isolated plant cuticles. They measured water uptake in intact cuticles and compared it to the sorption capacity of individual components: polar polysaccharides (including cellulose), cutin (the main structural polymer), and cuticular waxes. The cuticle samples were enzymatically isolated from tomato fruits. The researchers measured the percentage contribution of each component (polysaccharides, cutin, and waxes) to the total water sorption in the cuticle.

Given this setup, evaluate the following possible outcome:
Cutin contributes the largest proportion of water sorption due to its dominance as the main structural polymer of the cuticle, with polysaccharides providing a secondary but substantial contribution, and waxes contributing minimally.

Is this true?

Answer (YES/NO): NO